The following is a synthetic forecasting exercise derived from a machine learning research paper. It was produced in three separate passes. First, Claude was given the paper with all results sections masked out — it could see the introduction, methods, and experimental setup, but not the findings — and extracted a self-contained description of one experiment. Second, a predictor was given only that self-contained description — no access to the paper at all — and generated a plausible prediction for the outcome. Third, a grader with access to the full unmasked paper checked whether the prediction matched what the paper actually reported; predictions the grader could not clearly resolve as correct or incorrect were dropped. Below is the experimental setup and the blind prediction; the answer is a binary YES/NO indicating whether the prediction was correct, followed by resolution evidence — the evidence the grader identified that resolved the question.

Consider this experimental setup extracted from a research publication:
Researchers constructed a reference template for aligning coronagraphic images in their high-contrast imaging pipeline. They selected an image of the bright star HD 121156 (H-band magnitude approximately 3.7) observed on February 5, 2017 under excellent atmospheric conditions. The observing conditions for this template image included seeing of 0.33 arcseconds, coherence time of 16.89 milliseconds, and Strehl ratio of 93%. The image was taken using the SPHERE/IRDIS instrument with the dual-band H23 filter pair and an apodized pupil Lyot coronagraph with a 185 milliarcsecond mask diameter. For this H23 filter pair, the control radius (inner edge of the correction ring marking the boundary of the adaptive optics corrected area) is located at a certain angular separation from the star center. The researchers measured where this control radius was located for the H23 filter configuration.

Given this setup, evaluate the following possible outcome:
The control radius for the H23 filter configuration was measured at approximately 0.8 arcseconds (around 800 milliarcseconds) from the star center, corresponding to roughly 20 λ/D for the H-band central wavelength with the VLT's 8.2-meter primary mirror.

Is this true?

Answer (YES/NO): NO